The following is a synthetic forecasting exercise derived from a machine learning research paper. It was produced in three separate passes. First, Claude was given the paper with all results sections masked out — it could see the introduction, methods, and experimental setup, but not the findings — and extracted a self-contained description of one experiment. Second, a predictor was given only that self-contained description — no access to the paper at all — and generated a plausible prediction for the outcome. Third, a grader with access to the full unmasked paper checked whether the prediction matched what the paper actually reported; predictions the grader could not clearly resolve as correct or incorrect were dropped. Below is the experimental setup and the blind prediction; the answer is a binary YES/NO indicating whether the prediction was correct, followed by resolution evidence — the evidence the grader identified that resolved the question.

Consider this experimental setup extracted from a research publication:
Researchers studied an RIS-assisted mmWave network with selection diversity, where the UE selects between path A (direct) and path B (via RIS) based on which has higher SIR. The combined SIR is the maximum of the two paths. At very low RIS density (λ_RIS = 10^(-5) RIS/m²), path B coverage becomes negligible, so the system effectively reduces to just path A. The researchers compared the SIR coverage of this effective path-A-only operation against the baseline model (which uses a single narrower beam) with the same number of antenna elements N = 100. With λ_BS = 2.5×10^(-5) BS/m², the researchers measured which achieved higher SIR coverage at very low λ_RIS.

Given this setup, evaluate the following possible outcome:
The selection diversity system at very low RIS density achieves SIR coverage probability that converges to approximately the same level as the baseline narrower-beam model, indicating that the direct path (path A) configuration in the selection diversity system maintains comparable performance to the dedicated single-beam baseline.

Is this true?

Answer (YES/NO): NO